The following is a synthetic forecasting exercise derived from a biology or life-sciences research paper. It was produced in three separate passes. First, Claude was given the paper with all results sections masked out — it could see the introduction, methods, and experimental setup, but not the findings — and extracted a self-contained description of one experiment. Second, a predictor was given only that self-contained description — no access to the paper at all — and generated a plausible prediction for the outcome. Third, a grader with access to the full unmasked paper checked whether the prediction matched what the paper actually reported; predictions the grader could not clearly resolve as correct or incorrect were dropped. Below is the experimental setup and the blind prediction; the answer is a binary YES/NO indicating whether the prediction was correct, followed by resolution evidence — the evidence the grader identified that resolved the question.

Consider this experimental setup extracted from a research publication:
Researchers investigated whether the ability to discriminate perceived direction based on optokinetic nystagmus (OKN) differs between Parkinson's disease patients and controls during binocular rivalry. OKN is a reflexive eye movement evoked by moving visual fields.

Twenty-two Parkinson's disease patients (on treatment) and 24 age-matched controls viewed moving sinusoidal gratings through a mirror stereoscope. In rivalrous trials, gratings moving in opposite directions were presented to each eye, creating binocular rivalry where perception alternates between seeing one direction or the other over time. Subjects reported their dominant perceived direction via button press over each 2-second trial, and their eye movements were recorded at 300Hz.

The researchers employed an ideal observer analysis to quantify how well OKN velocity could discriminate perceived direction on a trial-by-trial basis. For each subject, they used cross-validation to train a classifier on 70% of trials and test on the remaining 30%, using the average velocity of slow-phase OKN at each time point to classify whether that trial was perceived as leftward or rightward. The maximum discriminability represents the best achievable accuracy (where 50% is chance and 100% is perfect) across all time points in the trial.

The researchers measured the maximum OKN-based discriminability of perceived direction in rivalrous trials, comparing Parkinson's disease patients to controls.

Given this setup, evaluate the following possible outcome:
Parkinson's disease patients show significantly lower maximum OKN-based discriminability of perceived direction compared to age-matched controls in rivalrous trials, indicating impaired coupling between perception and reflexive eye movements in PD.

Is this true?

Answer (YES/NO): NO